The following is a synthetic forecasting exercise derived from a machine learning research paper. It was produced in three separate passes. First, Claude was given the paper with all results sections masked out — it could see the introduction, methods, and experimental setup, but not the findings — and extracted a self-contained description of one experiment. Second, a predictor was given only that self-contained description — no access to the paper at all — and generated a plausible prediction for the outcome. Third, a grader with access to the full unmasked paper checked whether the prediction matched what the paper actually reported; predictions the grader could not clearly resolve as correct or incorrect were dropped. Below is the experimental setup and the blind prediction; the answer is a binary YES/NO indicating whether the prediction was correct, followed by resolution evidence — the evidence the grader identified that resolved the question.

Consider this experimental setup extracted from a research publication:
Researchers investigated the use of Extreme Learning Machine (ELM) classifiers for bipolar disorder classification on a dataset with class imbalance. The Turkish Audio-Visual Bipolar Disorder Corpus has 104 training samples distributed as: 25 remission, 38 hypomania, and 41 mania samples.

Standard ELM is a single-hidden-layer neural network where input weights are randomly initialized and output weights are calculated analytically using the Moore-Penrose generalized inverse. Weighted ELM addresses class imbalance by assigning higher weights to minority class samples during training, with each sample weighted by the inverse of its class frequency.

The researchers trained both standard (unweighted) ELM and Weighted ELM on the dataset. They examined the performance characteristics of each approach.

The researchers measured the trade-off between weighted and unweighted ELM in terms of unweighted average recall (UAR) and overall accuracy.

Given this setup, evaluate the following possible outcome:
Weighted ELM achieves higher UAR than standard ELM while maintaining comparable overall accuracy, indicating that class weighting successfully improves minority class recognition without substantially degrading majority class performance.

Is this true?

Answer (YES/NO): NO